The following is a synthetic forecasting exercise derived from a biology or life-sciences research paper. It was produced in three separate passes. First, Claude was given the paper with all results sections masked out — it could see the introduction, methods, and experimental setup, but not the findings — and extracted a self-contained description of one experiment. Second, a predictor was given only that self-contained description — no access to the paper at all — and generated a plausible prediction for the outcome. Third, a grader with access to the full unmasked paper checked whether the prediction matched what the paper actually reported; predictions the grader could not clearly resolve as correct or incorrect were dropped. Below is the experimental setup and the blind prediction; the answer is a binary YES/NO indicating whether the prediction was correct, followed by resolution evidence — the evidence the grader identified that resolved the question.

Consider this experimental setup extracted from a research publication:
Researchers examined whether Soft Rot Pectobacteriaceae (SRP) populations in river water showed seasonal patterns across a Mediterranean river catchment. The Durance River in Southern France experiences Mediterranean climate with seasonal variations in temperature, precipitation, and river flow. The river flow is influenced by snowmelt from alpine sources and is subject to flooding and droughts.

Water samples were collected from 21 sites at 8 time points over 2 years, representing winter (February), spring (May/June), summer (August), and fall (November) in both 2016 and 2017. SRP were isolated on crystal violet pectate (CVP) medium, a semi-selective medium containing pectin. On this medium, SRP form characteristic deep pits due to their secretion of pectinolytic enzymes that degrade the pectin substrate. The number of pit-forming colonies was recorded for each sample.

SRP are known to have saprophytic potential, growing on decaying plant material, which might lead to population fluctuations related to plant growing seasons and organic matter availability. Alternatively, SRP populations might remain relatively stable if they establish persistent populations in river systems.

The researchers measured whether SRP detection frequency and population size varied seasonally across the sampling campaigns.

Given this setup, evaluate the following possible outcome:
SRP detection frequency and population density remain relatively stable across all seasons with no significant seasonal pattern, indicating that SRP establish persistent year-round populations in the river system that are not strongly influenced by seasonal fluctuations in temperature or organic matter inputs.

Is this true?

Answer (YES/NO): NO